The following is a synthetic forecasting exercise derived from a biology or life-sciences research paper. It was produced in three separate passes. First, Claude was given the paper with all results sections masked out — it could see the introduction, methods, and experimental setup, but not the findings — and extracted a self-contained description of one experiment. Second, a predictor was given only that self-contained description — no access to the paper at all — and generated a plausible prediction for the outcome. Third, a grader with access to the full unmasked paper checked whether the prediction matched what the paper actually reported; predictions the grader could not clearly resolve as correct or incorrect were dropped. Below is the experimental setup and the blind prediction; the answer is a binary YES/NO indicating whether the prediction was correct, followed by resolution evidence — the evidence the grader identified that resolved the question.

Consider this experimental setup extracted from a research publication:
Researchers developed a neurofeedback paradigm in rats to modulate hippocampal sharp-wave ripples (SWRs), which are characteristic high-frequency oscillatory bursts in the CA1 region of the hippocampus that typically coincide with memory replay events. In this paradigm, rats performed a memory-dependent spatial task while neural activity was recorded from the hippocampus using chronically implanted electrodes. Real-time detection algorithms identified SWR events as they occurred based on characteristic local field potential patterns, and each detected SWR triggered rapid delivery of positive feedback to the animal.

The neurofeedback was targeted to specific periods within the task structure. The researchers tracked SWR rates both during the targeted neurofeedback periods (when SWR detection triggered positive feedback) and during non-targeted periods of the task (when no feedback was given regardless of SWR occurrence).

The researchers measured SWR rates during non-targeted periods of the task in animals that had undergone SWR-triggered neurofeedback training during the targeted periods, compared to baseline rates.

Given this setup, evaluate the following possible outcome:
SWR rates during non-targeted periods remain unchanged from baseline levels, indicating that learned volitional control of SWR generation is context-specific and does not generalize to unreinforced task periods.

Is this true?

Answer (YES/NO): NO